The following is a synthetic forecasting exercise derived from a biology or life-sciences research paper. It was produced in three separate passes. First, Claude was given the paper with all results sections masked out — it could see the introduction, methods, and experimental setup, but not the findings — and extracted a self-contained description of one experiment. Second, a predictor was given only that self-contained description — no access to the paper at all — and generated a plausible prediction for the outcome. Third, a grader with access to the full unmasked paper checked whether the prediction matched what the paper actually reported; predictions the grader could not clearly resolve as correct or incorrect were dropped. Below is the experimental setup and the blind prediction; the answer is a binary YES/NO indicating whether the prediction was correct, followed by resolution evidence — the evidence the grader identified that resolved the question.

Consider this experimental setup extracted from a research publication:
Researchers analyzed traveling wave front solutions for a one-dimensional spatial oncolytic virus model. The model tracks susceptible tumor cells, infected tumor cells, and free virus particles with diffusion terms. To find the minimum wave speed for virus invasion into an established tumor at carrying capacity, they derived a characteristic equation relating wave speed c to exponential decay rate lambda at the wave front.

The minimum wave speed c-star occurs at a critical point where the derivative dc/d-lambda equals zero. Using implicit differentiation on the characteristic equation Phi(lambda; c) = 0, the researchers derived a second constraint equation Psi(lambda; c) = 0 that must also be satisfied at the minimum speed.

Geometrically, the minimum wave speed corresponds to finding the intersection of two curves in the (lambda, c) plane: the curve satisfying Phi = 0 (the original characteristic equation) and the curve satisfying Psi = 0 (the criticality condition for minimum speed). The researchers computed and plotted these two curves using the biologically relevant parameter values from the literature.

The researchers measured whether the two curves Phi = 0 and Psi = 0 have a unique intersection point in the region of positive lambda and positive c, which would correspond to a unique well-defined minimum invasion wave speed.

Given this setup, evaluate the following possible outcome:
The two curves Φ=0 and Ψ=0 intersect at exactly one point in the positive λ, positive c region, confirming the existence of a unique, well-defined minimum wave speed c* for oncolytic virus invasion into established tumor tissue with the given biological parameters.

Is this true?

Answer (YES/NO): YES